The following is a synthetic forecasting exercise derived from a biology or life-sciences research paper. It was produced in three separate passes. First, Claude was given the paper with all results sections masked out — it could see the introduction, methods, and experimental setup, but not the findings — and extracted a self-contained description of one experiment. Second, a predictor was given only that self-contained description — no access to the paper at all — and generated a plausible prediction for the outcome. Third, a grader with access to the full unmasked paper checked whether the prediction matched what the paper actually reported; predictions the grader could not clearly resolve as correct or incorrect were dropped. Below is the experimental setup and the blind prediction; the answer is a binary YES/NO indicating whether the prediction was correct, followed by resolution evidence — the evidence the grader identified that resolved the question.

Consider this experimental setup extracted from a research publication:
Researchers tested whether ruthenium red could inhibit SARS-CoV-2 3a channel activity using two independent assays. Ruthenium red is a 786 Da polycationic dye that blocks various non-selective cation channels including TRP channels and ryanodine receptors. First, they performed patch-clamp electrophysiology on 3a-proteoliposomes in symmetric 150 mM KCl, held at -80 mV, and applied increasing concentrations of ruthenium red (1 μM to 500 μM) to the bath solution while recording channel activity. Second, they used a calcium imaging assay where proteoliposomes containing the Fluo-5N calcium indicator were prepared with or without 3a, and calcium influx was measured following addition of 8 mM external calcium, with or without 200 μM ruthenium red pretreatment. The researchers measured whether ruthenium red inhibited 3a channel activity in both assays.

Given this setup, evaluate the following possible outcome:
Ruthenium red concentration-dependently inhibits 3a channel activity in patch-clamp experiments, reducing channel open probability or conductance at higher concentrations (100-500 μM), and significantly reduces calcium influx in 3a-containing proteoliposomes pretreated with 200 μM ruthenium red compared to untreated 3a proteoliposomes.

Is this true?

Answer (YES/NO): YES